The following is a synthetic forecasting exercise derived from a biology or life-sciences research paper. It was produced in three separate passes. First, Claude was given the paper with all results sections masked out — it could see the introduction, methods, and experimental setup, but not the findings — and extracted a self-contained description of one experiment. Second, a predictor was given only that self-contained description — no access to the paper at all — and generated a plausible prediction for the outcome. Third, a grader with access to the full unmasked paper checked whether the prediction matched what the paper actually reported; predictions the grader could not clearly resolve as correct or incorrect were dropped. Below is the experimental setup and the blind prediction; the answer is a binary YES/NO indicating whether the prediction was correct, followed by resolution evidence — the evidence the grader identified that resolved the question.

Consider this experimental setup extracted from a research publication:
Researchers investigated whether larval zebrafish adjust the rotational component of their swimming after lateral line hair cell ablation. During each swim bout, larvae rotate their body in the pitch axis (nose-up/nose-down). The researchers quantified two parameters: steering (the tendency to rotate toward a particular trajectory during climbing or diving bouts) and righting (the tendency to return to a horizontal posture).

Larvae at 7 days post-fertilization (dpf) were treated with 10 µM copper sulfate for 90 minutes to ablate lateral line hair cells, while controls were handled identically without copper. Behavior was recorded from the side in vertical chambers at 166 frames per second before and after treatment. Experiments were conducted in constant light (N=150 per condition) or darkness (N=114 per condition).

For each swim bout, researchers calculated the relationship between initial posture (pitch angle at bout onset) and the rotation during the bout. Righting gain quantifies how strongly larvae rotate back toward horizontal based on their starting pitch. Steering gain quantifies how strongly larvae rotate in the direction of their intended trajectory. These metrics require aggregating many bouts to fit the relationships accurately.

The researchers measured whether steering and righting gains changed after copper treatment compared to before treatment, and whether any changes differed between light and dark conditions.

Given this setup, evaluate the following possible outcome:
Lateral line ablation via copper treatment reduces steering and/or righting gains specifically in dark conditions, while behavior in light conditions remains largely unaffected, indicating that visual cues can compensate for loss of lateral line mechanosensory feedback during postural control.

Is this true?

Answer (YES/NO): NO